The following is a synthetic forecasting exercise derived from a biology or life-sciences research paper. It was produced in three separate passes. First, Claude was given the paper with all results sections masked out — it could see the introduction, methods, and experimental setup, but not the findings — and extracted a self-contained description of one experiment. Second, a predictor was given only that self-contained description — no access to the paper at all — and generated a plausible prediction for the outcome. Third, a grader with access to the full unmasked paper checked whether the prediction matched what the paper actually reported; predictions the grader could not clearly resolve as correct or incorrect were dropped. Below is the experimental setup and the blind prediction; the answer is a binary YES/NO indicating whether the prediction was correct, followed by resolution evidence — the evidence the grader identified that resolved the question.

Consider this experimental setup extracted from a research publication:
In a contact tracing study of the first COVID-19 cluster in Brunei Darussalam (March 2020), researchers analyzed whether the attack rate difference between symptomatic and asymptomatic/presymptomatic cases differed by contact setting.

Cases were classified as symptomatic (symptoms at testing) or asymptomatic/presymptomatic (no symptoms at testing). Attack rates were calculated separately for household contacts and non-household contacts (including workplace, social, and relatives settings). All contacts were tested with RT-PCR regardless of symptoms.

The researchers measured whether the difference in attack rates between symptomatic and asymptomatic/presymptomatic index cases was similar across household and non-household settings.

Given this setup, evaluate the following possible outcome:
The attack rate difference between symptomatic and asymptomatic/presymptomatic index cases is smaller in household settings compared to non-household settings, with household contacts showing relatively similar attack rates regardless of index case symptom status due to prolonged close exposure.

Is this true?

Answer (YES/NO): NO